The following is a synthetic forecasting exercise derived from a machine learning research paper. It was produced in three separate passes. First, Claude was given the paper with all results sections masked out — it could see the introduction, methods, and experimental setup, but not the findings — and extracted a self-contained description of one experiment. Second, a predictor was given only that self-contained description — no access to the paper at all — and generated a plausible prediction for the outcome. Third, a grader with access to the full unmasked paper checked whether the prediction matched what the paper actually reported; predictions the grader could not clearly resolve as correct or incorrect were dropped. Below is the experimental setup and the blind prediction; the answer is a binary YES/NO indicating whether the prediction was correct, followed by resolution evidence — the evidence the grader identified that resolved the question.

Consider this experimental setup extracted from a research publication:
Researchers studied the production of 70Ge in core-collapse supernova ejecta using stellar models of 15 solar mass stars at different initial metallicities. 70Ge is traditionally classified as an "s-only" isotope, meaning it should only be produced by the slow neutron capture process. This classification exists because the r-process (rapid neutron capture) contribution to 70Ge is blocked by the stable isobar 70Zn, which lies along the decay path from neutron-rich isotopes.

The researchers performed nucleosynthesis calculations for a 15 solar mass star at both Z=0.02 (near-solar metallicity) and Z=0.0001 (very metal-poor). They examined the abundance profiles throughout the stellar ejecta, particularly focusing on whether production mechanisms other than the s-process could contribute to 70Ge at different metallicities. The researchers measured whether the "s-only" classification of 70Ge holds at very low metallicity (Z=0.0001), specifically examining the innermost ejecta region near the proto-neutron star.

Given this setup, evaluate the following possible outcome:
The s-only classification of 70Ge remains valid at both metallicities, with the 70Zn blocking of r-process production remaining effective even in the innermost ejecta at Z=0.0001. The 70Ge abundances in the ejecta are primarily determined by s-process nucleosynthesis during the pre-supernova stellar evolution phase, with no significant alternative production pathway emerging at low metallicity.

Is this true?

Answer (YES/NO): NO